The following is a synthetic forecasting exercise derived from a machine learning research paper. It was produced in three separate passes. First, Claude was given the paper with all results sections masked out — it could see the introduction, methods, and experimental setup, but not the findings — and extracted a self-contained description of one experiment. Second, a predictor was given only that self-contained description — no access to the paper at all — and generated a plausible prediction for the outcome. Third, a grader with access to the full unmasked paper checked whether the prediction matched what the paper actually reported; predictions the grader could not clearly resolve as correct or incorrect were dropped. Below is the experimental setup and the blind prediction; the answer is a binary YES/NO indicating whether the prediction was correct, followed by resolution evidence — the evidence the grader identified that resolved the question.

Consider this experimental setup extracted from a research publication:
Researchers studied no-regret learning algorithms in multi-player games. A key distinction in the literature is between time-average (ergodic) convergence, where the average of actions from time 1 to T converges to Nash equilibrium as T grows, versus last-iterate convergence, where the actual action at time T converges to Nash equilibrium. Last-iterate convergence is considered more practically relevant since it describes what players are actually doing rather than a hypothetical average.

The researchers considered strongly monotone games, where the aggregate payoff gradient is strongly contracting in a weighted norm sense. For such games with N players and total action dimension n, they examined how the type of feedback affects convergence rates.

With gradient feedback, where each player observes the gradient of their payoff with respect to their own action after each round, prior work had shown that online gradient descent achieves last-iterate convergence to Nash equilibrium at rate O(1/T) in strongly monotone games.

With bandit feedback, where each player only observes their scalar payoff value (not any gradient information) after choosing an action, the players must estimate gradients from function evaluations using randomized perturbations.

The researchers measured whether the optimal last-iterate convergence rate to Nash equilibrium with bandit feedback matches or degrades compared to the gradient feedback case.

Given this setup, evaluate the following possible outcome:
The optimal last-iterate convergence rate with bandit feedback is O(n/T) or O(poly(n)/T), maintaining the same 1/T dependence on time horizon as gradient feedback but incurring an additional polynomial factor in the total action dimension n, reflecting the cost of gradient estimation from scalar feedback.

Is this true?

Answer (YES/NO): NO